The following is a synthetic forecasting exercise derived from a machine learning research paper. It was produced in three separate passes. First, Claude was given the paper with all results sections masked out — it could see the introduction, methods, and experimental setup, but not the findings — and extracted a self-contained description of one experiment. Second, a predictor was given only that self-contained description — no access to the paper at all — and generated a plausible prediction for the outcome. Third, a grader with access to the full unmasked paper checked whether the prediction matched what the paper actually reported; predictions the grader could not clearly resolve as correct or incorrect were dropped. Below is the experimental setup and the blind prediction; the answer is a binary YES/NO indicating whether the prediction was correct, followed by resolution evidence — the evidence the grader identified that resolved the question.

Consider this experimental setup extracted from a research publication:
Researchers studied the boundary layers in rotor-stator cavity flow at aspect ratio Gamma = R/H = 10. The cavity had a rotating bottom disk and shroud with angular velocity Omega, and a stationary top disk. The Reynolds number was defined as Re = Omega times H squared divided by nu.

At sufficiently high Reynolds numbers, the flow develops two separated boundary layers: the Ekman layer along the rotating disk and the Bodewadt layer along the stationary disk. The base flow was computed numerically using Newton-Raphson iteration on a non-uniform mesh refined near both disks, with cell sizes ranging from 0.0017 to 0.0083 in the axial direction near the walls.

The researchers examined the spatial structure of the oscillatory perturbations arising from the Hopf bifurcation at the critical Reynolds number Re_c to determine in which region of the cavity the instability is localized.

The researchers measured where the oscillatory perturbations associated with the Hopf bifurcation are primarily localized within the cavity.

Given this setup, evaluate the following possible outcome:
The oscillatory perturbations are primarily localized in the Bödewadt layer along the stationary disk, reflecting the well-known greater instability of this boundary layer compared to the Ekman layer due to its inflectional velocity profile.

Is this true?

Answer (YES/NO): YES